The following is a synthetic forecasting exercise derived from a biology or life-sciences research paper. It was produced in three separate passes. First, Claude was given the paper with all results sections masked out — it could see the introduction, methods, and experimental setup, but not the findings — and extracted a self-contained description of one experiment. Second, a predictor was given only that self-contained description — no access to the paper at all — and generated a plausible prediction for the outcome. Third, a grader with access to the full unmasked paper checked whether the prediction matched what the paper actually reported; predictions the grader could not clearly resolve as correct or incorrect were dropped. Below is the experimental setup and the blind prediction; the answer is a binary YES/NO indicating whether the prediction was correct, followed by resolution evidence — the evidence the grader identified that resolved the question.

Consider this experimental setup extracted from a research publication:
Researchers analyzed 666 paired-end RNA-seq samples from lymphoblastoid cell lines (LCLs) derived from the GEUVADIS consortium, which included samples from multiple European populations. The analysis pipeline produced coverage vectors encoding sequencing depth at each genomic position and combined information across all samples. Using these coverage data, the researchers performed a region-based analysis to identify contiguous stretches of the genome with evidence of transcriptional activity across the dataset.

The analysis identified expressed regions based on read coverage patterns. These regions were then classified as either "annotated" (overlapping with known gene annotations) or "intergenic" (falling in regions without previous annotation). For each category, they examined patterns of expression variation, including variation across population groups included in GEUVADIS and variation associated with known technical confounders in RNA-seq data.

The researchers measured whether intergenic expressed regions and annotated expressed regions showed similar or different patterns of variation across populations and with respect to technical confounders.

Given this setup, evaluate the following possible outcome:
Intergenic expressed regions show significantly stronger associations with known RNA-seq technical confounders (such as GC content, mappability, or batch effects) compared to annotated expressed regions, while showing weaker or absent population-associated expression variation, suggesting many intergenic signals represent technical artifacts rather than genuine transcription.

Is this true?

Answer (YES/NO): NO